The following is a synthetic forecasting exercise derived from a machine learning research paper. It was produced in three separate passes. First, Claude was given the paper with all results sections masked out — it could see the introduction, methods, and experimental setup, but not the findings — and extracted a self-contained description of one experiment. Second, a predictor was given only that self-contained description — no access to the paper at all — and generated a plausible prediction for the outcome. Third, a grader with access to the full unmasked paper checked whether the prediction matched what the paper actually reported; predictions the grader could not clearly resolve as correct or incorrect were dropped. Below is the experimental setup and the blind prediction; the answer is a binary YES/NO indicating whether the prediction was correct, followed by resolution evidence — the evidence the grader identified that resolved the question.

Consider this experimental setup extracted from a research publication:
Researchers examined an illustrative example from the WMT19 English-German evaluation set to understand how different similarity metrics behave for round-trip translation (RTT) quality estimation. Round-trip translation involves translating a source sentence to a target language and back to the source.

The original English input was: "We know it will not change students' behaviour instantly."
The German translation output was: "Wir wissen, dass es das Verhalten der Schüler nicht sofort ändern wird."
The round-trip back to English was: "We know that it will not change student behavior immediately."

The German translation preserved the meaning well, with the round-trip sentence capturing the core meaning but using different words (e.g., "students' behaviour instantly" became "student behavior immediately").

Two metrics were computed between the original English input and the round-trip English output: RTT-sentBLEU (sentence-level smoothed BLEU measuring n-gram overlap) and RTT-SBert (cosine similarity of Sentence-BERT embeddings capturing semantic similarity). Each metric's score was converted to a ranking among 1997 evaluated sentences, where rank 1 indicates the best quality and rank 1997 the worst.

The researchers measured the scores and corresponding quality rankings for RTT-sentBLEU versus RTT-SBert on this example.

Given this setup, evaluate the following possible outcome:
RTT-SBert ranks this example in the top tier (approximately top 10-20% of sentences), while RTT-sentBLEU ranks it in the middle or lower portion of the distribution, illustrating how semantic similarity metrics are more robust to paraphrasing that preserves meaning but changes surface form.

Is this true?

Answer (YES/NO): NO